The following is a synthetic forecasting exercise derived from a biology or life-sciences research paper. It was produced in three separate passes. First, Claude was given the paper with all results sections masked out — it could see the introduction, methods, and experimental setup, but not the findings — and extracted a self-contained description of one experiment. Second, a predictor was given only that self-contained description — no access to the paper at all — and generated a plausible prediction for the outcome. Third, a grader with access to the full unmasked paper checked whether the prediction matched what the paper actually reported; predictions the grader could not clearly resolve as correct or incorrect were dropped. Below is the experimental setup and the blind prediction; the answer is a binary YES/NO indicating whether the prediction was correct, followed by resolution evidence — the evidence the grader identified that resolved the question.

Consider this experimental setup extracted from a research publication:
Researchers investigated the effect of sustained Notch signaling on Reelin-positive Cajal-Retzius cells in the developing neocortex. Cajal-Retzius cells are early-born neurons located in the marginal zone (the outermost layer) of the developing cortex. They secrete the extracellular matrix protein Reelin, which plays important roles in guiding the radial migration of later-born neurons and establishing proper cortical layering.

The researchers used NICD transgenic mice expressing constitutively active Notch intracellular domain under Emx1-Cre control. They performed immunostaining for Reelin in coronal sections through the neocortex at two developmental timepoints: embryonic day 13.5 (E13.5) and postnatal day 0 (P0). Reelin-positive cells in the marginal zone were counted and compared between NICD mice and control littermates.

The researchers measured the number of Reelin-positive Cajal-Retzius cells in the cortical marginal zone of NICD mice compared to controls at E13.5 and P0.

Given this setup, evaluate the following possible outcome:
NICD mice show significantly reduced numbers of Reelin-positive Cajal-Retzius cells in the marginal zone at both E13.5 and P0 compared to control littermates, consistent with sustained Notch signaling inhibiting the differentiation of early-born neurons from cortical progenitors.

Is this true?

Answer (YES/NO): YES